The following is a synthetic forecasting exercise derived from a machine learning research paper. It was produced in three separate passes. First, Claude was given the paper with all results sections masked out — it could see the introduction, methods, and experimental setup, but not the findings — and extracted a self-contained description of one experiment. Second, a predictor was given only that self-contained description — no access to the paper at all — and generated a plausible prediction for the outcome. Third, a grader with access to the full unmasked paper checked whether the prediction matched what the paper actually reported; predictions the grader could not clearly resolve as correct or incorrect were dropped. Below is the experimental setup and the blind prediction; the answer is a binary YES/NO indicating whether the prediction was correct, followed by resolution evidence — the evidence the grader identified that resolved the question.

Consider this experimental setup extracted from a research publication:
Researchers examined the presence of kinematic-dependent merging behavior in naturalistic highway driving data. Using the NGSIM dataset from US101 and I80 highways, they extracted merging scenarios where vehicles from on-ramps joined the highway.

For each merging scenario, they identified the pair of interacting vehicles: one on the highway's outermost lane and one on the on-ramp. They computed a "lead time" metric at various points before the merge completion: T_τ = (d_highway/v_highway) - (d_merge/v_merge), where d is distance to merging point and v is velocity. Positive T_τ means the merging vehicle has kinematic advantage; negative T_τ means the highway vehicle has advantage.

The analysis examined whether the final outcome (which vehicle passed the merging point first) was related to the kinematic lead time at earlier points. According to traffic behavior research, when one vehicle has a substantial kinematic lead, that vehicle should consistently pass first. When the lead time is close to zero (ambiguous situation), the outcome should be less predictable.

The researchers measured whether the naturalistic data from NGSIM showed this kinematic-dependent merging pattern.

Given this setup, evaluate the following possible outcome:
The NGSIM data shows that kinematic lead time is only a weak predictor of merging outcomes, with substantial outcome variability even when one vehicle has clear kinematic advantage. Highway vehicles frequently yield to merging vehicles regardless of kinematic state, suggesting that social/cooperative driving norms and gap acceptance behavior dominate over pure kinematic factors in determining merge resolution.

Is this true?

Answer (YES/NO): NO